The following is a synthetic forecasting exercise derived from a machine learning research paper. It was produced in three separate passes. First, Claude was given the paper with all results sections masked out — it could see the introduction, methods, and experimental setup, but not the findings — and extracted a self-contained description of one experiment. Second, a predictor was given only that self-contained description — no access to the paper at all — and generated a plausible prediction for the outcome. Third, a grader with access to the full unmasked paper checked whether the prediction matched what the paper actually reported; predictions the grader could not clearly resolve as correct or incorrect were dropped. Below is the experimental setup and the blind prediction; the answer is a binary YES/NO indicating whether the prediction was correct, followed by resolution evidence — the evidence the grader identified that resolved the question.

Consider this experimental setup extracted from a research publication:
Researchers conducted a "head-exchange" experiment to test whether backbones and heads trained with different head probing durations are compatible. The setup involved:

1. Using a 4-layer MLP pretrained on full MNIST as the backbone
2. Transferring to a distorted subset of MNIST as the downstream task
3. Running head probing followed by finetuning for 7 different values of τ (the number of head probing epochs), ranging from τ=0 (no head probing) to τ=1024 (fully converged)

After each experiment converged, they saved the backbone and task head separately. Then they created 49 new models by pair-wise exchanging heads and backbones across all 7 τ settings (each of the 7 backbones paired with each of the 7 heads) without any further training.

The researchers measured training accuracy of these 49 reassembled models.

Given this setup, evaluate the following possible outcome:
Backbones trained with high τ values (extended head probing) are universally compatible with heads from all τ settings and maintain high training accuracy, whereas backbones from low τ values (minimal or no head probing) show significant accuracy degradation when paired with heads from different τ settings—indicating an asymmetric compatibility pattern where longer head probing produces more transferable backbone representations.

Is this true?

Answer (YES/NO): YES